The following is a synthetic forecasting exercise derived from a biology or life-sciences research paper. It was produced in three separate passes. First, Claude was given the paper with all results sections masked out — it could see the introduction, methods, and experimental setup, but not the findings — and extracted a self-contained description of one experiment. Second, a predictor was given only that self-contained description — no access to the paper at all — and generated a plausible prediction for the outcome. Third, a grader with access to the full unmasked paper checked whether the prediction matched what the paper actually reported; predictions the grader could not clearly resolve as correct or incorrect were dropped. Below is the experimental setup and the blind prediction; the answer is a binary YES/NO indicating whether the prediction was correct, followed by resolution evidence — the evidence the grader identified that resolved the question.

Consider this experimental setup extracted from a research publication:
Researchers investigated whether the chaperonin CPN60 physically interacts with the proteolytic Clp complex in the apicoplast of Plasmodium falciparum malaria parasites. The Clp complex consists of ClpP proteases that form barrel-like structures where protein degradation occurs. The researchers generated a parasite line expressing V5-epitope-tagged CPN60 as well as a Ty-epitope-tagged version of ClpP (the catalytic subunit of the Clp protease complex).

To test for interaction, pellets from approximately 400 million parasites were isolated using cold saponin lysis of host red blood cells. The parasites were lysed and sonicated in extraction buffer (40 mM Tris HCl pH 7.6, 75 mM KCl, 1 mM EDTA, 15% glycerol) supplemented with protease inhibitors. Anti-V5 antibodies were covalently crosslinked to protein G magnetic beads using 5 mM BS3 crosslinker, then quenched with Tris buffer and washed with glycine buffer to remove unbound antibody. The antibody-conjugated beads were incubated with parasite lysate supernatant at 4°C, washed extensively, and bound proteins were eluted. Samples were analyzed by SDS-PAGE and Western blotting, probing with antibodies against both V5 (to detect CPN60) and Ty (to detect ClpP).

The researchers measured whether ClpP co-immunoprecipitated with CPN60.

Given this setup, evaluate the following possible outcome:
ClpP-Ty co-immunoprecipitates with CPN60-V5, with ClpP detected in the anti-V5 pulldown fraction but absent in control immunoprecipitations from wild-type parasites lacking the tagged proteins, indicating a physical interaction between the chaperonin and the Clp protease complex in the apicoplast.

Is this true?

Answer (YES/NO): YES